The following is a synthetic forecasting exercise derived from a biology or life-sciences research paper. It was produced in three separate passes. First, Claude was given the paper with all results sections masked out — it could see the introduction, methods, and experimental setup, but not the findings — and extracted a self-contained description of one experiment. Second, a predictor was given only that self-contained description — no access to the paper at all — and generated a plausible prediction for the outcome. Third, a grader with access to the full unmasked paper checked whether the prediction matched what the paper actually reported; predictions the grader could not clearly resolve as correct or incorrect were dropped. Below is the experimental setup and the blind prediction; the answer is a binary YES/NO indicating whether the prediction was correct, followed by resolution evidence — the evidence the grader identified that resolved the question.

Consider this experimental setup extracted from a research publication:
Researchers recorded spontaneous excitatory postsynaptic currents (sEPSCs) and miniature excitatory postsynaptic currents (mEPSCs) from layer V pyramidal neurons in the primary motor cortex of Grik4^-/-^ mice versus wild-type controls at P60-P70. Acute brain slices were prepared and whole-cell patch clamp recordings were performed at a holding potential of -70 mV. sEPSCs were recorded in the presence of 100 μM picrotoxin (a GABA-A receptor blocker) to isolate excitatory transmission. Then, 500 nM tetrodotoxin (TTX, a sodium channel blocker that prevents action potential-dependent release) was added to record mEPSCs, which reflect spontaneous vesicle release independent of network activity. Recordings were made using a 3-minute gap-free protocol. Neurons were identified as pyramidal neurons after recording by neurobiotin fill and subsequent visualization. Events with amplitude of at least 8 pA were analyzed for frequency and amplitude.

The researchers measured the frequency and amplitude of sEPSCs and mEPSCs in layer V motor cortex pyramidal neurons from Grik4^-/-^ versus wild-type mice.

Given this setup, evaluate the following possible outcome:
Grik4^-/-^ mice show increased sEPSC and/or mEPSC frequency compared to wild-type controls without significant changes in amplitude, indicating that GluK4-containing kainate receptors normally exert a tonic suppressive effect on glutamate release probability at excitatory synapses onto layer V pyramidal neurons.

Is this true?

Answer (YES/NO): NO